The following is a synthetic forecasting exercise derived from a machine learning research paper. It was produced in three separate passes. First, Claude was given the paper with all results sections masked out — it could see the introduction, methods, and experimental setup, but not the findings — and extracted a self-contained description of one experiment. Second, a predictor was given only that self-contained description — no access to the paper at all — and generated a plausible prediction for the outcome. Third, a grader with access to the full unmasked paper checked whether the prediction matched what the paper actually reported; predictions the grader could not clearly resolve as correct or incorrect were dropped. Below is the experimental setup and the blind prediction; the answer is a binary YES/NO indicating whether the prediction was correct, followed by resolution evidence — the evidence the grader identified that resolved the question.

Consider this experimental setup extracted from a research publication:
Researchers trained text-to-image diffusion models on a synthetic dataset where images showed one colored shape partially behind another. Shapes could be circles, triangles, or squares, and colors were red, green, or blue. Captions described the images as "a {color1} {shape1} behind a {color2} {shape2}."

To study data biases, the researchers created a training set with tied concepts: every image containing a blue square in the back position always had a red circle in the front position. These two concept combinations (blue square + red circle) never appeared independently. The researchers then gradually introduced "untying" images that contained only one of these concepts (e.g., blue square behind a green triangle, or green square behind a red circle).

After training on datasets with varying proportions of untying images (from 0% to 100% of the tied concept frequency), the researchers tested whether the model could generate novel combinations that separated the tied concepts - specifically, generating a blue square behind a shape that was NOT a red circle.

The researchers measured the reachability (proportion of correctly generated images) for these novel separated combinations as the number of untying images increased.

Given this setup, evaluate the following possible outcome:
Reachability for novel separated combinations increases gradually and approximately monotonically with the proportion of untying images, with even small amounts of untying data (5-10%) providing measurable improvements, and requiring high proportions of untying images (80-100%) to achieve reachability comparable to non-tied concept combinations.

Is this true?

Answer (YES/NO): NO